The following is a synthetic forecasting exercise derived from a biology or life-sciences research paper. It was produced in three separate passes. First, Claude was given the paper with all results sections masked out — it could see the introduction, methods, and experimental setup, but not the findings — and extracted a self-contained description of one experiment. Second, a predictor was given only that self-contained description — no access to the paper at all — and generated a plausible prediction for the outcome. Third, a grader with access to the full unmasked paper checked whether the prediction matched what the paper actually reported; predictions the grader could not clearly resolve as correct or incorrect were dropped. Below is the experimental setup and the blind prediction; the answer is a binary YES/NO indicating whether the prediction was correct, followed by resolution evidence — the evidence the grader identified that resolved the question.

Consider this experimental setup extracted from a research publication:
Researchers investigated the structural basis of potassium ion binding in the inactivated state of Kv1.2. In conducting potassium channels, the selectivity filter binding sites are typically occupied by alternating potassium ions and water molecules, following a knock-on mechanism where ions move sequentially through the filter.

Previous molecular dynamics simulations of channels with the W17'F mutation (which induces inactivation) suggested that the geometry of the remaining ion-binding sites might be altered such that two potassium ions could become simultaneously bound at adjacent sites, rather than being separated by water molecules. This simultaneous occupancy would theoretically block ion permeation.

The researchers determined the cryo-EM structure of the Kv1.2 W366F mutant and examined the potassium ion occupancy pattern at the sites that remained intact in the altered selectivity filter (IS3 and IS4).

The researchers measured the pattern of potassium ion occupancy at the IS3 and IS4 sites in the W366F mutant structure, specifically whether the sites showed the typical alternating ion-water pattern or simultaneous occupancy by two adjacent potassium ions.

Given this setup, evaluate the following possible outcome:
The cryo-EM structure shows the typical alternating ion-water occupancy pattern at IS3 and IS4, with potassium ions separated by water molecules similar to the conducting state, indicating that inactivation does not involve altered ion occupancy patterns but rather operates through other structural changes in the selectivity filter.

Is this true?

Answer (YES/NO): NO